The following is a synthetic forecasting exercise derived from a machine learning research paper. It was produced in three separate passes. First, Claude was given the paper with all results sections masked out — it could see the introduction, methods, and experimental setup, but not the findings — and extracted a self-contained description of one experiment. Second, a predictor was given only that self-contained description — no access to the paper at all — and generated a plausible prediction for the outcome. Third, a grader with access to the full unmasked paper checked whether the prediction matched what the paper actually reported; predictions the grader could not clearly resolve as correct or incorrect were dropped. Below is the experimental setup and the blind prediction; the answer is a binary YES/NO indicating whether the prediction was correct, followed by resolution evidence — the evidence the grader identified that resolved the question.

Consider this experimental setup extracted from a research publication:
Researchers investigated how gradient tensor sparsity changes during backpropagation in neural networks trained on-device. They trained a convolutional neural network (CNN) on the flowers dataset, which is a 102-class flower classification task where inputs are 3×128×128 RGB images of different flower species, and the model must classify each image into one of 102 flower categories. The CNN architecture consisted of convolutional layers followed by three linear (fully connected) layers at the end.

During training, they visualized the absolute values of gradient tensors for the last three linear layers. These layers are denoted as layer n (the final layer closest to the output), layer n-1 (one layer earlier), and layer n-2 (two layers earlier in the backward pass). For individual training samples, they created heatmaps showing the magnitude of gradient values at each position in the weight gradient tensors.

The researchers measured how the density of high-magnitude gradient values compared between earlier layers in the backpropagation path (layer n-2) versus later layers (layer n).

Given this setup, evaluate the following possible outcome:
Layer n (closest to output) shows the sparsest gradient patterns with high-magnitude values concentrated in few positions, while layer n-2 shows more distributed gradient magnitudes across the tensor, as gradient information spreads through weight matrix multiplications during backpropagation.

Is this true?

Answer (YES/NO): NO